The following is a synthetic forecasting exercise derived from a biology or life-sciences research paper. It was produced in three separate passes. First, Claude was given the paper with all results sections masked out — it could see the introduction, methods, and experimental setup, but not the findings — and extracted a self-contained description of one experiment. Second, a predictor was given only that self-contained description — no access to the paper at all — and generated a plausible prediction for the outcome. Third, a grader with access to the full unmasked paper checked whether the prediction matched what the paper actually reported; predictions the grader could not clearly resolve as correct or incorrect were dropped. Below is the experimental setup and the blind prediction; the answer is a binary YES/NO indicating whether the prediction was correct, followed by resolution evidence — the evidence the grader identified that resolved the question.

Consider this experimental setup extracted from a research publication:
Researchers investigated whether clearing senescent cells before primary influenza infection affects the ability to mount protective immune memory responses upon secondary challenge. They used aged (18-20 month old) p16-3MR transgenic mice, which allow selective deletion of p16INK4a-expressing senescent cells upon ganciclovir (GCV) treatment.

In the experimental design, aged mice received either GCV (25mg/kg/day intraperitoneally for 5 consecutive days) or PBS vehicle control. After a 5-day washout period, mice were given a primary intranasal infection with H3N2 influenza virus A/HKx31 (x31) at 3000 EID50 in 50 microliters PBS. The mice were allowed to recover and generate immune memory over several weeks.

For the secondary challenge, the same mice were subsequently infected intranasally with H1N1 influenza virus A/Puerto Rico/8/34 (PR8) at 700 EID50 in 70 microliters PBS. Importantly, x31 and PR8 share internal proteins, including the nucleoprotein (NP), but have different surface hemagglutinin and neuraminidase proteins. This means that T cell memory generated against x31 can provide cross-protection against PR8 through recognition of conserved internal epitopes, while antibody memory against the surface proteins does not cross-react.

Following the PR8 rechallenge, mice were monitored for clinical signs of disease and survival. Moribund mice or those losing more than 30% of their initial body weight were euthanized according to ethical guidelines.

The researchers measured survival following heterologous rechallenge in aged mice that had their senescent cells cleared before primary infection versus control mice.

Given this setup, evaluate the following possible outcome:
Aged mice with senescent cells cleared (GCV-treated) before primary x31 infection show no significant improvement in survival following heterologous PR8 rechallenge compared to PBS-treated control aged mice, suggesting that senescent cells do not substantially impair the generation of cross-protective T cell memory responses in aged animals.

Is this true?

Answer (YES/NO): NO